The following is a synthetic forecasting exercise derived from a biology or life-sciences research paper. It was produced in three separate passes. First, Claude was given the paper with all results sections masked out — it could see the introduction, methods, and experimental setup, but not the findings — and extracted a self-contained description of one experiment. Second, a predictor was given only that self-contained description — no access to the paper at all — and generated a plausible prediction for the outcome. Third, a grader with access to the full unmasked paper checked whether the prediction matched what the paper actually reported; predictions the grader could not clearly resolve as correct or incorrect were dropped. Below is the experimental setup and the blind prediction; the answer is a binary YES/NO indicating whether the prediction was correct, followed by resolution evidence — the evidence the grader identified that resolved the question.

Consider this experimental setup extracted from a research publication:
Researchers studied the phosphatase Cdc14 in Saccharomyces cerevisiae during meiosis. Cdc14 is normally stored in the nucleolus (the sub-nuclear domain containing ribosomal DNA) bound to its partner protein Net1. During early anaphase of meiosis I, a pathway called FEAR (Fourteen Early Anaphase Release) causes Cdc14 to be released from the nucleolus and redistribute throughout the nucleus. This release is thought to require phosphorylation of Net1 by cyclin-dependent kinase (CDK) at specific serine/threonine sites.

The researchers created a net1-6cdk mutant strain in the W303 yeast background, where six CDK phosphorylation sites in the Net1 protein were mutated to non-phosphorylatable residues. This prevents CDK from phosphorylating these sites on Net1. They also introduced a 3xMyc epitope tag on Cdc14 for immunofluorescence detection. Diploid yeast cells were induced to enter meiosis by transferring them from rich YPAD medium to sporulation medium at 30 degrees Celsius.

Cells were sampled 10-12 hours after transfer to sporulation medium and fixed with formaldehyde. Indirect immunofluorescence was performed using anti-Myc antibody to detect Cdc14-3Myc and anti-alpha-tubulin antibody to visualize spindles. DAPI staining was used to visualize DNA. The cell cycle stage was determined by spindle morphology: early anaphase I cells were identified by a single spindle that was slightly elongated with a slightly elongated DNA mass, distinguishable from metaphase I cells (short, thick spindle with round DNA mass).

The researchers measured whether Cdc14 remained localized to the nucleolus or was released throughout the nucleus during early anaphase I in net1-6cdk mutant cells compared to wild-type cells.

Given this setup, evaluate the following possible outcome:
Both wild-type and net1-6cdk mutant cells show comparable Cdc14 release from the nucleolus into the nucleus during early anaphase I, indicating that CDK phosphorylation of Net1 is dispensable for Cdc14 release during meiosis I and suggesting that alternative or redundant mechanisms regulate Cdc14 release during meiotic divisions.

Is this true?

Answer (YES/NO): NO